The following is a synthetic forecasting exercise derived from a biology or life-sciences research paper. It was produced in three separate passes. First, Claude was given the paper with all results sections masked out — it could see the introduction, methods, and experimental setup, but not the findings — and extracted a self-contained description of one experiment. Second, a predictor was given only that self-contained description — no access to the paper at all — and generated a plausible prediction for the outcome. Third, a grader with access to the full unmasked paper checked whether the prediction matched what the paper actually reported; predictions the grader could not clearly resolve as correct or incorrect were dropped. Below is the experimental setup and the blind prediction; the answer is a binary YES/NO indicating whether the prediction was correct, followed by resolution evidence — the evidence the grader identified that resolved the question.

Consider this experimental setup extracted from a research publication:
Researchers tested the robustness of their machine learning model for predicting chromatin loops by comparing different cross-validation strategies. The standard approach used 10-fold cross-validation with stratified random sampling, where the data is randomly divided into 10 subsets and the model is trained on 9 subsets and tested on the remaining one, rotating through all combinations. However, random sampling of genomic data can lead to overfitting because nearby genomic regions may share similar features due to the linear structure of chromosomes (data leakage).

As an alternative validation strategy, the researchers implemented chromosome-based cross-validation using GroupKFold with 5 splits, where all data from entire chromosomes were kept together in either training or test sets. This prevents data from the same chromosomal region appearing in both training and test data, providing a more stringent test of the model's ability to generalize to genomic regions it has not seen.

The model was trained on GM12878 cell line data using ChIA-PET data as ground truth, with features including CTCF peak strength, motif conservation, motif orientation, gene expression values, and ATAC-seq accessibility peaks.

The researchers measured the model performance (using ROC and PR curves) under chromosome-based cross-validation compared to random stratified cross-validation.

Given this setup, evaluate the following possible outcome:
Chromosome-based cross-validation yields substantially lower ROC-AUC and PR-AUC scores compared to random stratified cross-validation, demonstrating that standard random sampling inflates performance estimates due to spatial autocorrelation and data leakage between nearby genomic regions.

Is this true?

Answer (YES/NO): NO